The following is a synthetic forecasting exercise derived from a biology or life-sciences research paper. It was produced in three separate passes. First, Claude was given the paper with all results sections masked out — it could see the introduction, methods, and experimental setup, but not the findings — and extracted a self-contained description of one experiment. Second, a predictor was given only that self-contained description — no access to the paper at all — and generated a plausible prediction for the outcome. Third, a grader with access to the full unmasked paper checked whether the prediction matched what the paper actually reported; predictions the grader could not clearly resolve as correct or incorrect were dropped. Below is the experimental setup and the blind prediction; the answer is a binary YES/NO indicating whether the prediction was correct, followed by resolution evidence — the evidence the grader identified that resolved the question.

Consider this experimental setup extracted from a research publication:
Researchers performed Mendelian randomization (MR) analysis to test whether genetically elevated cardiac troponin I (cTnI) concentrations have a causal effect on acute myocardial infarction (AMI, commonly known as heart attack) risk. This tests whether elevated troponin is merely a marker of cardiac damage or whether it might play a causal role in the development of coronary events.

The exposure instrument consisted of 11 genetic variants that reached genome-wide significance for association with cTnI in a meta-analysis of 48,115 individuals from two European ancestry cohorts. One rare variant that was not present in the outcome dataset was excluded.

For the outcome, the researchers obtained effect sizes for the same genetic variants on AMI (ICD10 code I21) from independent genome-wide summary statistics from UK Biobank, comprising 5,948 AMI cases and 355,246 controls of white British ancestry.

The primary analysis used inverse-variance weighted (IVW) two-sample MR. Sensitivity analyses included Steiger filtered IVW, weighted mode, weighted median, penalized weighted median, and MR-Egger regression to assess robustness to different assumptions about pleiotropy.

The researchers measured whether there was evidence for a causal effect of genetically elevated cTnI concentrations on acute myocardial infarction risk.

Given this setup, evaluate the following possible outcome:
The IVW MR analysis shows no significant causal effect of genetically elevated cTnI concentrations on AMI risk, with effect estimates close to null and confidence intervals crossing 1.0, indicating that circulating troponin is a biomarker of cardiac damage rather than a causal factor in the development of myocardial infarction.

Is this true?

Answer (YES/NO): YES